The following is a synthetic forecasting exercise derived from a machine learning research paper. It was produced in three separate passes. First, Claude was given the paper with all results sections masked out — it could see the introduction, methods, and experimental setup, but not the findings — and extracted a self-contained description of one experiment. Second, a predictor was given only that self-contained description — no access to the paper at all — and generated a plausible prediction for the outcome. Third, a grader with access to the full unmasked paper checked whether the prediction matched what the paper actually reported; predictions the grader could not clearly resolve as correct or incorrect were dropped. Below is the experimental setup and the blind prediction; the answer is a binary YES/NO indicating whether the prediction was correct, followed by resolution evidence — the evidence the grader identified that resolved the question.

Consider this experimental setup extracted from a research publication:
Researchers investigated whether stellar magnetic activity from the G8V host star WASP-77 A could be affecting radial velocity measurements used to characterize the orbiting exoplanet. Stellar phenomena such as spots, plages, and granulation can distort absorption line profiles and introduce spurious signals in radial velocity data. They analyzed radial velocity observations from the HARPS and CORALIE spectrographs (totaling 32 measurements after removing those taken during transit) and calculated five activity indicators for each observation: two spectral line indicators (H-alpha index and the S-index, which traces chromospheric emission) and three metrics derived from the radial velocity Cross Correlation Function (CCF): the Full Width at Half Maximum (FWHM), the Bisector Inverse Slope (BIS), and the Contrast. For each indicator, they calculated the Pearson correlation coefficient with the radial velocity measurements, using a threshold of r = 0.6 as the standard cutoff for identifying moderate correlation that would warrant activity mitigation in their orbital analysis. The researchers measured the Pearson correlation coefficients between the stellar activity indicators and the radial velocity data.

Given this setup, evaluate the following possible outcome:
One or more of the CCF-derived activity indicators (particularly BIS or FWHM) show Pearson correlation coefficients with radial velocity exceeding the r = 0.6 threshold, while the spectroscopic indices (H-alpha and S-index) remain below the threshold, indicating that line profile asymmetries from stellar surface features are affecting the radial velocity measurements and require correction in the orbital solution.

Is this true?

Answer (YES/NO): NO